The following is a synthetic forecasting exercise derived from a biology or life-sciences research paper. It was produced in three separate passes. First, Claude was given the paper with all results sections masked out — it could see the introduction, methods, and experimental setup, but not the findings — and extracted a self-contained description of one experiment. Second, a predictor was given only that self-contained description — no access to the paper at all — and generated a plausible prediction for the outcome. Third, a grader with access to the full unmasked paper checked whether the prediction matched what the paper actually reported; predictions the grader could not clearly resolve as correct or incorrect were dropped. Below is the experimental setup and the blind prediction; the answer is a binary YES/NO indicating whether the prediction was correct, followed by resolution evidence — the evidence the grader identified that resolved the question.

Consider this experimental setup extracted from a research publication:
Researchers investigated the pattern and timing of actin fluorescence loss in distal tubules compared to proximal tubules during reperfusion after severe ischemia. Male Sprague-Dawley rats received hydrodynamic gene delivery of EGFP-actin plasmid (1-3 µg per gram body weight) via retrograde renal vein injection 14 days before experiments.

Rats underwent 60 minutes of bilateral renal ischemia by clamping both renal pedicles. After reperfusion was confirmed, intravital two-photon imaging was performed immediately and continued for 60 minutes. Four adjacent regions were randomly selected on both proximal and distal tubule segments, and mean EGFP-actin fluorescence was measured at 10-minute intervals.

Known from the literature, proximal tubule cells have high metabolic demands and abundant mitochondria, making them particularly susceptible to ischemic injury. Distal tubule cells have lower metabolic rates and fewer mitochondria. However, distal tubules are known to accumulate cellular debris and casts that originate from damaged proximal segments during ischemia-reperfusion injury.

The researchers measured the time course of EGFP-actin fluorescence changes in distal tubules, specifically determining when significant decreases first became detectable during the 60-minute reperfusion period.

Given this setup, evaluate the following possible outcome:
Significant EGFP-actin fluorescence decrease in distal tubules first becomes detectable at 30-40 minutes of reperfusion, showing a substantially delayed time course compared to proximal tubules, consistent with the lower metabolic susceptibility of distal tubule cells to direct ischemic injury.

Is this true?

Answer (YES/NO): NO